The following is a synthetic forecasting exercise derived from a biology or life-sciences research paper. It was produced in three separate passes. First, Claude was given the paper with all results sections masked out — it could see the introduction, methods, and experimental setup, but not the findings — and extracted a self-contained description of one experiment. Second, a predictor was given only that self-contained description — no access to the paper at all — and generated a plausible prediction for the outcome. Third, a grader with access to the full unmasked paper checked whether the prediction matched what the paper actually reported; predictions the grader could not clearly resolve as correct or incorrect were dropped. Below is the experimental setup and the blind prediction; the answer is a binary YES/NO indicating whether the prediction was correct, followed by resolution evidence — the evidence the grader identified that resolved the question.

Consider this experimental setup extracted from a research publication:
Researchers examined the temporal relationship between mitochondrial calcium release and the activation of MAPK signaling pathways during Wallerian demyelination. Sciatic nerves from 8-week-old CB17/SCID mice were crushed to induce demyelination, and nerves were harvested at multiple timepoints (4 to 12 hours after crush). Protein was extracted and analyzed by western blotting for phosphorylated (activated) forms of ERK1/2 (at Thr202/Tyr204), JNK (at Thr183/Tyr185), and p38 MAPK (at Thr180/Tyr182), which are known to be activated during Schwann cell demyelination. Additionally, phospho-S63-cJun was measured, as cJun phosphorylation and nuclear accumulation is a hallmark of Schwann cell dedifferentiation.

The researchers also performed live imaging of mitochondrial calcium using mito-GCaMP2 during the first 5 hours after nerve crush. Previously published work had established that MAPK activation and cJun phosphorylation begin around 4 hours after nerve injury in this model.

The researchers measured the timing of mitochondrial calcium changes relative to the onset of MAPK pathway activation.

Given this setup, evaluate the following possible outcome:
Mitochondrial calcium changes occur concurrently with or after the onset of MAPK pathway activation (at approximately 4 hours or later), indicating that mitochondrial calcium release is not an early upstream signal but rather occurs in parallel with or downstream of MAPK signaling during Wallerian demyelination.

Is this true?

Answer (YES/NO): NO